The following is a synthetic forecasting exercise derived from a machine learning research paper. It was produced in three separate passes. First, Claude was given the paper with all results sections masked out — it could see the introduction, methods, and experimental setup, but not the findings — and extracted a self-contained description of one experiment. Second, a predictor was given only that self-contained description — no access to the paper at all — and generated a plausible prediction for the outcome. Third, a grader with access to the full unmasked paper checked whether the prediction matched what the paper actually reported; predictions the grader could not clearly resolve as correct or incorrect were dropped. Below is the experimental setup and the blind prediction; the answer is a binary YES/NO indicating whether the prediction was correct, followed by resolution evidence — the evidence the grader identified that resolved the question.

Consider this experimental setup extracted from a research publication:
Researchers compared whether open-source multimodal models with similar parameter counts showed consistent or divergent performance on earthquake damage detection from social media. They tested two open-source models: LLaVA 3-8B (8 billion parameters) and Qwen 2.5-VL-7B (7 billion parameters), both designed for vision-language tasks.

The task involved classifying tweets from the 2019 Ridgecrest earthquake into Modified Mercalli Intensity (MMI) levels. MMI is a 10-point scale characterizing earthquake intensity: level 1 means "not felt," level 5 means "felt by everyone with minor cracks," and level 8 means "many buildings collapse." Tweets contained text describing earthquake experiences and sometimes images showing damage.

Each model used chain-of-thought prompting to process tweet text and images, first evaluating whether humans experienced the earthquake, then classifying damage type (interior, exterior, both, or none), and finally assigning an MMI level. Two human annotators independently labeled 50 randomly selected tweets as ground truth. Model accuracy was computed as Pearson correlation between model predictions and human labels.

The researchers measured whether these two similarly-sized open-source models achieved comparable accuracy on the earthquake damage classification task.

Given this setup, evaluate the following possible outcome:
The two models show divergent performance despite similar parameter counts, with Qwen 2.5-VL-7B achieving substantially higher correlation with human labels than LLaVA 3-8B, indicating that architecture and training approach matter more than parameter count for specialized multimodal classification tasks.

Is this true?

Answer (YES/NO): YES